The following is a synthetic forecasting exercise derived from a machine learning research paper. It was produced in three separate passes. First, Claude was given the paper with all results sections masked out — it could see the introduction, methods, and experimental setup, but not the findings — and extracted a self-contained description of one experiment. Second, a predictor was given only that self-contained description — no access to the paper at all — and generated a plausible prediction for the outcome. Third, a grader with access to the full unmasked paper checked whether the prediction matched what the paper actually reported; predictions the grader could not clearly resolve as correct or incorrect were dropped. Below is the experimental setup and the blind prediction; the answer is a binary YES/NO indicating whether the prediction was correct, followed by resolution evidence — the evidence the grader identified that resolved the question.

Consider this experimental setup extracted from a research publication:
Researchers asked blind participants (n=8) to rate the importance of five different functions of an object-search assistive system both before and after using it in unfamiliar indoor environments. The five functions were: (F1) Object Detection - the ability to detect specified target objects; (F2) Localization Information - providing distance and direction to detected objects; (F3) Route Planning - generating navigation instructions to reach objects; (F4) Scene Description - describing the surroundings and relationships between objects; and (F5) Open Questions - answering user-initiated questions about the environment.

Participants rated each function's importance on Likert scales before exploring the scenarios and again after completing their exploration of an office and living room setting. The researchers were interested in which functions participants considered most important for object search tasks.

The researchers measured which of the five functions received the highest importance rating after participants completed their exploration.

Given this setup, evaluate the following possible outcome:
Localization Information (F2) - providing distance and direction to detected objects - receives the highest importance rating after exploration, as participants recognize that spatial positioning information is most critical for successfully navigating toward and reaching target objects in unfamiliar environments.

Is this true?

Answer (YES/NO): YES